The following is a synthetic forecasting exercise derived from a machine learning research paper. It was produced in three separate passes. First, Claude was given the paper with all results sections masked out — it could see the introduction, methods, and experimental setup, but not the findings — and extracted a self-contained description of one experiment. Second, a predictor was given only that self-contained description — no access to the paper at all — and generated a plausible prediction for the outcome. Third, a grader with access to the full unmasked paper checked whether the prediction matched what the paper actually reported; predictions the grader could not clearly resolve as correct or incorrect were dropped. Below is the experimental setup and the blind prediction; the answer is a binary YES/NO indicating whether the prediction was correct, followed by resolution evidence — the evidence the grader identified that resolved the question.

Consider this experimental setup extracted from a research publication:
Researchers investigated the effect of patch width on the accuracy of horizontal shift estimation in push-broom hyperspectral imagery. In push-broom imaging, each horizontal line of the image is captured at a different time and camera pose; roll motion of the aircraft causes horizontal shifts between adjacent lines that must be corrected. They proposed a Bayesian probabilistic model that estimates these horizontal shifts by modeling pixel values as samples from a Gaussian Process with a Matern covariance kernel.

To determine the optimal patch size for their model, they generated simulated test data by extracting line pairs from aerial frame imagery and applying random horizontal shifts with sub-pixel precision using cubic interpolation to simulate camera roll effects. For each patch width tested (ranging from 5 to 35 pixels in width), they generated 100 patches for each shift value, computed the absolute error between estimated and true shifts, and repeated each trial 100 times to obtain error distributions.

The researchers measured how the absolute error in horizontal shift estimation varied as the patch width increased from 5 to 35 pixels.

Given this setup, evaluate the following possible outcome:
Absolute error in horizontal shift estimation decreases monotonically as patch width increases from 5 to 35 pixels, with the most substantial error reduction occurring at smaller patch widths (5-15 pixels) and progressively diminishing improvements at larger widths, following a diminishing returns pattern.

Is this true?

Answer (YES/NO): NO